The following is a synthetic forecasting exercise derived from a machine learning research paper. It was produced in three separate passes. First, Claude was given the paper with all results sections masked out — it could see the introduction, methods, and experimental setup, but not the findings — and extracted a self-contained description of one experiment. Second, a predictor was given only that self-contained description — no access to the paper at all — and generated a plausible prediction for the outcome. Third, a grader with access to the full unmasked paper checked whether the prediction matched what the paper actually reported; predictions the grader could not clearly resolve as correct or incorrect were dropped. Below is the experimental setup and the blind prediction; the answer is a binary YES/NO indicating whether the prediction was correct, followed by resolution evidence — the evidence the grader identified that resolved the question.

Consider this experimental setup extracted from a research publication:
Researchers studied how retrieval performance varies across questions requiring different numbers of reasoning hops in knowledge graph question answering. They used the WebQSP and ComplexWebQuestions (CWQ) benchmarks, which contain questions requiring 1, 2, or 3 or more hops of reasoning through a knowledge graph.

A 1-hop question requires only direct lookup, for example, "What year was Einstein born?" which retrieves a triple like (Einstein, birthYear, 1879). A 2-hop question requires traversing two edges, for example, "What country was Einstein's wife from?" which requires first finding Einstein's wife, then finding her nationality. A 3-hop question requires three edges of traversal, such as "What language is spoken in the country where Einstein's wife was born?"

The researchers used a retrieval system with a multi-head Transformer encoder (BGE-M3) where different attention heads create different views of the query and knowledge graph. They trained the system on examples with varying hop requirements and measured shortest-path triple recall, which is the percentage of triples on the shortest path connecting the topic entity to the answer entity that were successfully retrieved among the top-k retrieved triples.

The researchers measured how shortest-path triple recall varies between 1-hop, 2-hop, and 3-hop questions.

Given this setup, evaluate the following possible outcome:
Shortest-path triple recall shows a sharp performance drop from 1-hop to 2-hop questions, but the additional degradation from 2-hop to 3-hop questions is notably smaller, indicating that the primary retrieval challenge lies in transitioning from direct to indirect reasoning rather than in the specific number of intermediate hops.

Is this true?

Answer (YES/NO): NO